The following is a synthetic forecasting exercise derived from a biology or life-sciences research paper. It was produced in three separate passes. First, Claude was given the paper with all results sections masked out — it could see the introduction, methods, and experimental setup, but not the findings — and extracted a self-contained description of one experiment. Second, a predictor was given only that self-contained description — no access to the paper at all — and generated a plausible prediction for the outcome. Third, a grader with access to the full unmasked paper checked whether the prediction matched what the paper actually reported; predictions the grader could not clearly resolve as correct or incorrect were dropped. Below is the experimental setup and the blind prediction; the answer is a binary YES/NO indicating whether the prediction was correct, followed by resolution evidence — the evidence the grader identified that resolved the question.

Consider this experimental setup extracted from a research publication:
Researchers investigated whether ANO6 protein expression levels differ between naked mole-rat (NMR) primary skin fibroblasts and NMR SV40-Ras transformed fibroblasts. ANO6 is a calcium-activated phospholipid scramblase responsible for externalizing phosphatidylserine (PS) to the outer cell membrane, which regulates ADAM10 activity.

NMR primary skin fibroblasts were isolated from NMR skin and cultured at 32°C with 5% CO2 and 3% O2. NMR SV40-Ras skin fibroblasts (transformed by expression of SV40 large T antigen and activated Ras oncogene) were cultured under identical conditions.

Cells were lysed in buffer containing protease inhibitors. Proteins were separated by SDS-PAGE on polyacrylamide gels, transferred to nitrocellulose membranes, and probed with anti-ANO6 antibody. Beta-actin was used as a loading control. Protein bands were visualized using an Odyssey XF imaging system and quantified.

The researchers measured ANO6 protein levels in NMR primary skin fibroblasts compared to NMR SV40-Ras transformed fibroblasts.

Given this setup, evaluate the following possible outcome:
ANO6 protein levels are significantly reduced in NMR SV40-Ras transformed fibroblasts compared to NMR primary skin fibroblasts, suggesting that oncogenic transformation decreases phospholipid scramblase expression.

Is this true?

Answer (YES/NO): NO